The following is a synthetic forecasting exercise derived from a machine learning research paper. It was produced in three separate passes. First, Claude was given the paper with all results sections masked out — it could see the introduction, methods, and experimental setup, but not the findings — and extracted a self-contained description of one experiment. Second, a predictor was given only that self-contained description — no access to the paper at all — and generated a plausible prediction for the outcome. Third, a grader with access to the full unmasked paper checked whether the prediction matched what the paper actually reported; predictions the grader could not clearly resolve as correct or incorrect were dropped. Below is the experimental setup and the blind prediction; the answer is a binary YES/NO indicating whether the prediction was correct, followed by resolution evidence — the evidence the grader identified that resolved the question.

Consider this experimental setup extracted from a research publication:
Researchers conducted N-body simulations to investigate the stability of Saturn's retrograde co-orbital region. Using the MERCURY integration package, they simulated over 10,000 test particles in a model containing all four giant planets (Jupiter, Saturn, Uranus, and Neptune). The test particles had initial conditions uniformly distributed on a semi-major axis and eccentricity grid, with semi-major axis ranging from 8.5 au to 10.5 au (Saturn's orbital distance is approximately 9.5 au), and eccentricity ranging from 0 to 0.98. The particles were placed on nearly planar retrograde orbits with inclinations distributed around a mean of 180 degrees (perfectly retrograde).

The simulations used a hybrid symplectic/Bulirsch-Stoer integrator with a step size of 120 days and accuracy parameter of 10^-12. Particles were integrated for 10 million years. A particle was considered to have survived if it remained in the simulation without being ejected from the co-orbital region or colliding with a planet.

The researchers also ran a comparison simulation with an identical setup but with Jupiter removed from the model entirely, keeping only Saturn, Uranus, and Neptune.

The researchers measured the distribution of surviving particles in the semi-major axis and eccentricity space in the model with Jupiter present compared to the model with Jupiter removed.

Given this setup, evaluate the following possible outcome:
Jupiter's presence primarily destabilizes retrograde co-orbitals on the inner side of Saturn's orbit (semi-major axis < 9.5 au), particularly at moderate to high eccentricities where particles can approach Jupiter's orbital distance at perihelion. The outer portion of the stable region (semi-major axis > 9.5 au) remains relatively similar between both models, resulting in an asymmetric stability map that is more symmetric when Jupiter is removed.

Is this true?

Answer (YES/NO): NO